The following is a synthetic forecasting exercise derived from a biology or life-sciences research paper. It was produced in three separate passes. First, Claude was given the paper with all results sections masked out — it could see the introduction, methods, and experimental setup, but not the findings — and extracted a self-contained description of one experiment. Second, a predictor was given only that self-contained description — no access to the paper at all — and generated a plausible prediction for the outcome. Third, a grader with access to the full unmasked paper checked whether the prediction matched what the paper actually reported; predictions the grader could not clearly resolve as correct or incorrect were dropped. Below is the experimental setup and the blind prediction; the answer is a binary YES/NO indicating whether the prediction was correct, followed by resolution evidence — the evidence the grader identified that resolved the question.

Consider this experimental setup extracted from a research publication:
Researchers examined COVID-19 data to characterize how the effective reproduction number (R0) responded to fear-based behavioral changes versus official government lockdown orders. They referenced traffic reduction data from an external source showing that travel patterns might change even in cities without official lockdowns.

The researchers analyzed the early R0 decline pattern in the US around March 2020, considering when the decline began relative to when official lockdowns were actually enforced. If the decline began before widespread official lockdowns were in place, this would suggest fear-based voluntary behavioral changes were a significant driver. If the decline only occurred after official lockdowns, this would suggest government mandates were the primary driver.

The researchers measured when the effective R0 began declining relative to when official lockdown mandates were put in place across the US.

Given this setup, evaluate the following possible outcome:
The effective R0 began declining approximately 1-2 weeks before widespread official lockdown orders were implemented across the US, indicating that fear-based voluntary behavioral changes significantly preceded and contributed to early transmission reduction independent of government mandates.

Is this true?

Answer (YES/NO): NO